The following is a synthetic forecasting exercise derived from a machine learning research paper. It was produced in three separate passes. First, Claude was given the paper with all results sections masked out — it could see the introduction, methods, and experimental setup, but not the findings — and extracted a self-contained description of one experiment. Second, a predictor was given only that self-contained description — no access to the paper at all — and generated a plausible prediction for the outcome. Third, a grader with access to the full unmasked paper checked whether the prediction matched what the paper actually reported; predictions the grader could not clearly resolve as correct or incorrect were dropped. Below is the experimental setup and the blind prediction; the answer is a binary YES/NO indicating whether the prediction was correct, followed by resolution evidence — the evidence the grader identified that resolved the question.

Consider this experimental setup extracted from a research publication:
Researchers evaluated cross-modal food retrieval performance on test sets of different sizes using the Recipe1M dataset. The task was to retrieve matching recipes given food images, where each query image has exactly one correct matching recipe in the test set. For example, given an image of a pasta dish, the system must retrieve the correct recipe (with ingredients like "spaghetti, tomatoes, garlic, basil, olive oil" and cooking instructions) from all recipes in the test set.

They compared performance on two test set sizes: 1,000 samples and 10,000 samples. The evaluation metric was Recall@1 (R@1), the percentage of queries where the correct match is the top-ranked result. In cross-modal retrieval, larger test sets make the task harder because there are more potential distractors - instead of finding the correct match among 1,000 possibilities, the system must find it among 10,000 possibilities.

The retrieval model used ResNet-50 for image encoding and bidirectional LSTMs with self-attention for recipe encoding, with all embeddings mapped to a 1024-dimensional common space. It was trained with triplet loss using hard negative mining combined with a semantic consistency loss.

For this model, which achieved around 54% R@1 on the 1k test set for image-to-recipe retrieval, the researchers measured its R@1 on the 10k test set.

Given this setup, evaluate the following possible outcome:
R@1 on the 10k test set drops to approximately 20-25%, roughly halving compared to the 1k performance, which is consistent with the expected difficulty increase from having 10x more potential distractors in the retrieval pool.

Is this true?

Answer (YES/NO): YES